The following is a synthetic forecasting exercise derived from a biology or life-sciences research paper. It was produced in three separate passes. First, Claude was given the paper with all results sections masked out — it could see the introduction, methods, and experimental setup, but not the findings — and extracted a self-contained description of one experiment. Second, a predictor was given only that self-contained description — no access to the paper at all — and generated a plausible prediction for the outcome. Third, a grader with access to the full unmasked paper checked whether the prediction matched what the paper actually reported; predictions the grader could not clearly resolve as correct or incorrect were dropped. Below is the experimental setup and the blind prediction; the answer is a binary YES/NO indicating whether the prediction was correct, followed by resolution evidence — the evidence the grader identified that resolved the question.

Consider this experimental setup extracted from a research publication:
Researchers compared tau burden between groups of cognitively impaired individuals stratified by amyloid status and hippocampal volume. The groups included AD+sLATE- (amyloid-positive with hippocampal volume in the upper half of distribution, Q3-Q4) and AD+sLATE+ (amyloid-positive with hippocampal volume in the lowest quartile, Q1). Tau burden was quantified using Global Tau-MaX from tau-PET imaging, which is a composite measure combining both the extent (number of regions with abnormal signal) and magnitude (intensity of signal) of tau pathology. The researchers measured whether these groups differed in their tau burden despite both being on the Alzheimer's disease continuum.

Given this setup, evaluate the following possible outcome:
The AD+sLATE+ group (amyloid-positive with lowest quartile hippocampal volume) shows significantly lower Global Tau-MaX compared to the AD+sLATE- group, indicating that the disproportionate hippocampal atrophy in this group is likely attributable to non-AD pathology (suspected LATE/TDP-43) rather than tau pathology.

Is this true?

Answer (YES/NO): NO